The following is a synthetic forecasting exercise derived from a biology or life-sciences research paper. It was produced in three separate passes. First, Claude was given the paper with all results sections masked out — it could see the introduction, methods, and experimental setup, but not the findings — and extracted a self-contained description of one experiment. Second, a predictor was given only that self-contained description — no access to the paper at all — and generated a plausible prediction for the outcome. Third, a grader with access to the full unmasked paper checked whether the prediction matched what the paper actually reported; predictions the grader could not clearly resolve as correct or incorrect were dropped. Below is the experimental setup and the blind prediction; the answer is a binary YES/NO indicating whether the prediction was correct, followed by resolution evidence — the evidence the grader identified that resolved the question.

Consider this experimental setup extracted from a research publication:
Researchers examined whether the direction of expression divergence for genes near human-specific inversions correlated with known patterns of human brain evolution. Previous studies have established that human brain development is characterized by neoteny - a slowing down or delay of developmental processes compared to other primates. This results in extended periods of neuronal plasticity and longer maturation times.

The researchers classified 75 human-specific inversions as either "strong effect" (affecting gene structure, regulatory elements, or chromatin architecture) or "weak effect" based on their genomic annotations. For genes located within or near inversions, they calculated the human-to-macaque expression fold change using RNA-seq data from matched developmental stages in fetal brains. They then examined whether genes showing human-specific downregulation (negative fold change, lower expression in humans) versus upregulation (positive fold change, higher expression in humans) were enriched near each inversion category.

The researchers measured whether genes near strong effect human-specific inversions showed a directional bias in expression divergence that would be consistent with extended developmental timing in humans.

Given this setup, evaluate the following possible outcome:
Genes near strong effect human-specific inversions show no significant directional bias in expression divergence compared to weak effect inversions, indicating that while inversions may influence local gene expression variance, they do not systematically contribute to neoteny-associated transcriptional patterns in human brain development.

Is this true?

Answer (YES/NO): NO